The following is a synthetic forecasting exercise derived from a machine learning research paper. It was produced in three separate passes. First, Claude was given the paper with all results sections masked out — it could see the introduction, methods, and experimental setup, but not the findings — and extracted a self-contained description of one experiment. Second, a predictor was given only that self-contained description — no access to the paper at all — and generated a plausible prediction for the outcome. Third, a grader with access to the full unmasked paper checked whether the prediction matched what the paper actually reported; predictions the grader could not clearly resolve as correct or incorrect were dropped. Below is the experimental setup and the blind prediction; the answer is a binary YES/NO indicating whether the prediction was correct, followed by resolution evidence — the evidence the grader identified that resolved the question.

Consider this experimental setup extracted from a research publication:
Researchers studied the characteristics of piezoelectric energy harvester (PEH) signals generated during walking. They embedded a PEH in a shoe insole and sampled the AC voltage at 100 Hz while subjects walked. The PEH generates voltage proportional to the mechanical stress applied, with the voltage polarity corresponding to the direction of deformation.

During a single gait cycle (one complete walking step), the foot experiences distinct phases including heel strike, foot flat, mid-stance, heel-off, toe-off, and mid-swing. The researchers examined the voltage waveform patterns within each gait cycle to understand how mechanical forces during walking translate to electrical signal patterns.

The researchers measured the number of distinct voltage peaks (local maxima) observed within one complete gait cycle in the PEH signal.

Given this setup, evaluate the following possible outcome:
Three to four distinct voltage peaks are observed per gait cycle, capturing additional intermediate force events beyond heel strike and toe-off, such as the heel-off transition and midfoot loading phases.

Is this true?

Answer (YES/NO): NO